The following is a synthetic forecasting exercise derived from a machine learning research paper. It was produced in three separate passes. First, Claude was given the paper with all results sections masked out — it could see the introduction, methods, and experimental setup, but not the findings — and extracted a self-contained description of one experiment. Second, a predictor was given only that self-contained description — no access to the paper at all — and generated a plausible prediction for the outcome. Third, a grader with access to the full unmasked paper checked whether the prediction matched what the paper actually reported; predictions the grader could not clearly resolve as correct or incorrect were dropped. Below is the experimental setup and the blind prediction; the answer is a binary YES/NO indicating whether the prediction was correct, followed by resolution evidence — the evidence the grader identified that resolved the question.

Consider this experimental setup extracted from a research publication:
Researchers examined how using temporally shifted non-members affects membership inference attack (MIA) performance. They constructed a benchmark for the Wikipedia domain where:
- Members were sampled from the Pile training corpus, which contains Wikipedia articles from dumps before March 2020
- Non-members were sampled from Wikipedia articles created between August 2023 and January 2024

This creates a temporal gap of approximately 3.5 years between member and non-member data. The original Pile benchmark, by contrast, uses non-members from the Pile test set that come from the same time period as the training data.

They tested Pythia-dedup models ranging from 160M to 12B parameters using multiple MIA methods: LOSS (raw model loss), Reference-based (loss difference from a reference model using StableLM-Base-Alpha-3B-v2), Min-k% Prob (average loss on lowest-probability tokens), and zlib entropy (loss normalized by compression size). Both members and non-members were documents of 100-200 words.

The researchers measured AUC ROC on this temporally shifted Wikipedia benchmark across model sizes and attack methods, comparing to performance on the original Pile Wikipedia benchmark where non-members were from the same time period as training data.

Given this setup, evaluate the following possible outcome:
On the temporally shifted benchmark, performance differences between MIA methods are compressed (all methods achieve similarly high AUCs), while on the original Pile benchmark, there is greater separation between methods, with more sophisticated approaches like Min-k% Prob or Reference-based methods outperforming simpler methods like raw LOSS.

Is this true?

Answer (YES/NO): NO